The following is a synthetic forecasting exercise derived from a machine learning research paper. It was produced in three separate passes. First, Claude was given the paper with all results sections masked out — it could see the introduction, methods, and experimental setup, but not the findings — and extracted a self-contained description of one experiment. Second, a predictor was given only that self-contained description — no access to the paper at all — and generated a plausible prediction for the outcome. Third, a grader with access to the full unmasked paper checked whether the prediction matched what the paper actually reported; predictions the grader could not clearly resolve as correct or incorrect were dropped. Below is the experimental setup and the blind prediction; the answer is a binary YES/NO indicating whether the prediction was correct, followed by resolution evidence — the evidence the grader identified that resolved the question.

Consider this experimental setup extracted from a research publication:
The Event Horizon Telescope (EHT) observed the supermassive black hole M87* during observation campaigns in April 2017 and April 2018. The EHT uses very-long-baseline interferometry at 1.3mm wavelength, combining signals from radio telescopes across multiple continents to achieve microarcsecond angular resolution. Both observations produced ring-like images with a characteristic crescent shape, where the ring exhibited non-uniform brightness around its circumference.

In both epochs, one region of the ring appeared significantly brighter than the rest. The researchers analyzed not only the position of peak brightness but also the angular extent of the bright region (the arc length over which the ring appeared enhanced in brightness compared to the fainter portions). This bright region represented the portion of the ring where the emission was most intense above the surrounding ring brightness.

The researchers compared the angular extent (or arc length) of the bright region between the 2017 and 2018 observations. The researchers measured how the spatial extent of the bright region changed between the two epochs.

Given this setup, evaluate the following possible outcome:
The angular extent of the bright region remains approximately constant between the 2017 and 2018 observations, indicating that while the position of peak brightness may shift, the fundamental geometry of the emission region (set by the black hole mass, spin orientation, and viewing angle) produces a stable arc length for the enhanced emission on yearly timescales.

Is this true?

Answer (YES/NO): NO